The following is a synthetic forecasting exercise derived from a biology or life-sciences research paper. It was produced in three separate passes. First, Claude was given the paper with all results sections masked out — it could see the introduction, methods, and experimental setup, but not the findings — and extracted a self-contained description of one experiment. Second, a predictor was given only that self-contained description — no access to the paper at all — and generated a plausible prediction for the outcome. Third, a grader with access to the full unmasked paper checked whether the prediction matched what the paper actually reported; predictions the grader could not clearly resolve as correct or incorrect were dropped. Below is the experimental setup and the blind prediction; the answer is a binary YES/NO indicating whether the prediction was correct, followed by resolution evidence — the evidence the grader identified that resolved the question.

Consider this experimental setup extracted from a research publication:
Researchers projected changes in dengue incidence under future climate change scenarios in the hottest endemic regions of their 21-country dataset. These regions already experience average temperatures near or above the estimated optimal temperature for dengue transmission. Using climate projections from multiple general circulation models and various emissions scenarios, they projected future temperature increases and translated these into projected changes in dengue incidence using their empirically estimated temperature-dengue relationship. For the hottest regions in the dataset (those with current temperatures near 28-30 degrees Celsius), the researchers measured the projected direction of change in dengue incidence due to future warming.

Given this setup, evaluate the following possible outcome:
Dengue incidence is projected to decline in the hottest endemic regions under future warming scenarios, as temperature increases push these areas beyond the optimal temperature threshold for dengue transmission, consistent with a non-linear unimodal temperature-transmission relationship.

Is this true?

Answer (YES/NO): YES